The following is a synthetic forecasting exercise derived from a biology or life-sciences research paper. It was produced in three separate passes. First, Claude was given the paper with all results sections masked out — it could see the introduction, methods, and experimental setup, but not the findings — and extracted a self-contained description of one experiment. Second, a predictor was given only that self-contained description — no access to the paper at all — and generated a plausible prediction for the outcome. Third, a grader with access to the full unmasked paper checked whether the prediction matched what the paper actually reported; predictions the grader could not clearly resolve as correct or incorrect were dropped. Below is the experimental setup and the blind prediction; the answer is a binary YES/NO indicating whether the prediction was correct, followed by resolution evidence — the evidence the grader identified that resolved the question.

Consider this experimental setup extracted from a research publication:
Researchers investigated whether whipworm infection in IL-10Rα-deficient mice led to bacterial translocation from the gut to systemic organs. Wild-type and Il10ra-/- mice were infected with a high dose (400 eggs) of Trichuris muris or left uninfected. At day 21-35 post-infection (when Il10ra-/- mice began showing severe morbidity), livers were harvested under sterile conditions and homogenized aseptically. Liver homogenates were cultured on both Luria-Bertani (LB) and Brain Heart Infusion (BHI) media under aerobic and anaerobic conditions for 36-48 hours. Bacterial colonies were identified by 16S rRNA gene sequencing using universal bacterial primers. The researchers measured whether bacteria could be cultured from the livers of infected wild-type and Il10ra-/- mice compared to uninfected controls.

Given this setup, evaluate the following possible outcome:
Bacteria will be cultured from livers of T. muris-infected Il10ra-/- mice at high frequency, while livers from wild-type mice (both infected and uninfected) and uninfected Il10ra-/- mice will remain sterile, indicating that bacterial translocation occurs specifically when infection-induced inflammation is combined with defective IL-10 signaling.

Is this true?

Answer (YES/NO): NO